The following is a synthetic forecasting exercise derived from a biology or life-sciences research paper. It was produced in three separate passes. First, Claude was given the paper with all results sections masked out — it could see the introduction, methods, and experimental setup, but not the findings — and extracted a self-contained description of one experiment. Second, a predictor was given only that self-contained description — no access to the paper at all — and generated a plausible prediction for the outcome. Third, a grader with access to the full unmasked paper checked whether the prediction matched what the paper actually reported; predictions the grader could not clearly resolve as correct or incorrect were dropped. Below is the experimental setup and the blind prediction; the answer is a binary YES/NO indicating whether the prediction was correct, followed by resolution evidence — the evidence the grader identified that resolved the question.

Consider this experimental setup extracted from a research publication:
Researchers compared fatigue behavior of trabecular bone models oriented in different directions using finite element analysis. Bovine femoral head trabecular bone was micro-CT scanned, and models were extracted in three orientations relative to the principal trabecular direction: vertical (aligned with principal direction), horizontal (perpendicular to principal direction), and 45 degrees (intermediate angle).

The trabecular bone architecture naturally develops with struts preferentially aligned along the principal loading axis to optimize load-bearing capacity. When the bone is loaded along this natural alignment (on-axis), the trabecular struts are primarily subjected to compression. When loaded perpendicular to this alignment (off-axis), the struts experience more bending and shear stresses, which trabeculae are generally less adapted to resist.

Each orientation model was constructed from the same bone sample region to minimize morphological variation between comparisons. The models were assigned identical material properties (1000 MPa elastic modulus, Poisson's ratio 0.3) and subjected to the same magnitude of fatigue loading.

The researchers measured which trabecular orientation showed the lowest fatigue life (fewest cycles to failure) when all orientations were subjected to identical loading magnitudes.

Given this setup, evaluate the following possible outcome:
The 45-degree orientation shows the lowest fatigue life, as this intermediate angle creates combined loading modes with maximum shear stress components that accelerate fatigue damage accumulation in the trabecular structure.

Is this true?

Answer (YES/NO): NO